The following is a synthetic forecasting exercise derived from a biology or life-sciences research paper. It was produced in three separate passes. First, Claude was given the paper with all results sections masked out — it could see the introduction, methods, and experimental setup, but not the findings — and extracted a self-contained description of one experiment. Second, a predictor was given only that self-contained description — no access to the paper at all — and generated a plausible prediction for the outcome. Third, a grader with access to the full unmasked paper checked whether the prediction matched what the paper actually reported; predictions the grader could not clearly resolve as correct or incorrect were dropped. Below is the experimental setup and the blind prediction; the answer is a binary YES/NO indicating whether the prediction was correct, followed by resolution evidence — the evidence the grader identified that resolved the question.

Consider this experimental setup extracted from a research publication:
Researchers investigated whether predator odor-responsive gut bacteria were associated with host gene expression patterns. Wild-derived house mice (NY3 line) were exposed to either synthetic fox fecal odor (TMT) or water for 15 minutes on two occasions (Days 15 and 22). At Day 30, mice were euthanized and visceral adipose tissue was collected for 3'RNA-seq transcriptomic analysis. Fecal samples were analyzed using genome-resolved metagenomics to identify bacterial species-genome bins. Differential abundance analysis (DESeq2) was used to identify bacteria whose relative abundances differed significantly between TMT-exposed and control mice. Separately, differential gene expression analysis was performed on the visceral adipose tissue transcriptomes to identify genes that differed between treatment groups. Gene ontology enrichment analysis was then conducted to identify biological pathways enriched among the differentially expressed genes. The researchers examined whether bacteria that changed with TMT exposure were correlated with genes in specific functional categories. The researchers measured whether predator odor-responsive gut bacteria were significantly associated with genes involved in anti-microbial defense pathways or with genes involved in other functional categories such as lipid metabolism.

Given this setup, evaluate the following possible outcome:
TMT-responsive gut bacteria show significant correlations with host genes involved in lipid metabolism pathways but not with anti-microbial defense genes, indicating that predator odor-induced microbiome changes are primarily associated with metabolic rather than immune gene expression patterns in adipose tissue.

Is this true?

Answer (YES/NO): NO